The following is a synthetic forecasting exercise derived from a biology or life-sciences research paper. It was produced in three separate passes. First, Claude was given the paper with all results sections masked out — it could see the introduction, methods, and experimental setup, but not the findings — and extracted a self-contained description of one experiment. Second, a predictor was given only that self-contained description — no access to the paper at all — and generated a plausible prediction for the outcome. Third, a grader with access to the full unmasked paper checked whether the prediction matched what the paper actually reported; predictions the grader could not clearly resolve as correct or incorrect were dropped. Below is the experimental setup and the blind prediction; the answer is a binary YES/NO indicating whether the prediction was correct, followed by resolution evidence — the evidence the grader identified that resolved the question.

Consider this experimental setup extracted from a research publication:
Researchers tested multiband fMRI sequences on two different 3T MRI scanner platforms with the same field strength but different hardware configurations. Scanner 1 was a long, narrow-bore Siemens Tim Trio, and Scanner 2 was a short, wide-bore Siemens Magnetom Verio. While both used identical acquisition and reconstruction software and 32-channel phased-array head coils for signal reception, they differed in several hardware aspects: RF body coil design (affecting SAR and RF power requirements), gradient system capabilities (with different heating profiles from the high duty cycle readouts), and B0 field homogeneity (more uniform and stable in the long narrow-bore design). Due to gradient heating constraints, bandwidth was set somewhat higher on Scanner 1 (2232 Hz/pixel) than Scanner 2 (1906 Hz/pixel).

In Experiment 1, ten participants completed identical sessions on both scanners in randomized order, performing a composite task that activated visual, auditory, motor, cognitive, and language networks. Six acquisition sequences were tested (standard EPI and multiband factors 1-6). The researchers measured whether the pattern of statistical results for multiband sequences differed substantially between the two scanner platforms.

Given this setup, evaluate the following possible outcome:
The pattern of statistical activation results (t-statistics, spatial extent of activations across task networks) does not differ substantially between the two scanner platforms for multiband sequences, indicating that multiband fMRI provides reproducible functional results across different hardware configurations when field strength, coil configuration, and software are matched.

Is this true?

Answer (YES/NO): YES